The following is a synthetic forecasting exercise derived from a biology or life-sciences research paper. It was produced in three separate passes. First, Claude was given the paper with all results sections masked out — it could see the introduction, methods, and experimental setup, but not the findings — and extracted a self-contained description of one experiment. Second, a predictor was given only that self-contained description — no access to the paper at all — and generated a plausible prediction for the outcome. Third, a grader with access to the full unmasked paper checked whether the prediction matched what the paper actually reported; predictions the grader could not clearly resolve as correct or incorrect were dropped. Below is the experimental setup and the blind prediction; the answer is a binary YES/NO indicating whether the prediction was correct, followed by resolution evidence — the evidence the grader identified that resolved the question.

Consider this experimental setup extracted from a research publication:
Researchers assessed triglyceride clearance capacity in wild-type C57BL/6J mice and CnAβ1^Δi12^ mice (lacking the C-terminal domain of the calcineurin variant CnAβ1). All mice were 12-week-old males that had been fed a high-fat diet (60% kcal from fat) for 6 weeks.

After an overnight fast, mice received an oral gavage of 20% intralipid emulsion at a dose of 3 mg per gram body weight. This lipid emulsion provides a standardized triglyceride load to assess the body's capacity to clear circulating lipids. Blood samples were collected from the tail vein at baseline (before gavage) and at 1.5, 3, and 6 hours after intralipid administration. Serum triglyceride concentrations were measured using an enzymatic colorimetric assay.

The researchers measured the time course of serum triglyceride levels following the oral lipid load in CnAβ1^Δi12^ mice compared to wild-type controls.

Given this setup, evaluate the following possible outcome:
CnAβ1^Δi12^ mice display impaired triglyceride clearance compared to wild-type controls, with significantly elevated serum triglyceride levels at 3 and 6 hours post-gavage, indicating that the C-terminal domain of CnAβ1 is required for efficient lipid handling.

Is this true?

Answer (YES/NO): NO